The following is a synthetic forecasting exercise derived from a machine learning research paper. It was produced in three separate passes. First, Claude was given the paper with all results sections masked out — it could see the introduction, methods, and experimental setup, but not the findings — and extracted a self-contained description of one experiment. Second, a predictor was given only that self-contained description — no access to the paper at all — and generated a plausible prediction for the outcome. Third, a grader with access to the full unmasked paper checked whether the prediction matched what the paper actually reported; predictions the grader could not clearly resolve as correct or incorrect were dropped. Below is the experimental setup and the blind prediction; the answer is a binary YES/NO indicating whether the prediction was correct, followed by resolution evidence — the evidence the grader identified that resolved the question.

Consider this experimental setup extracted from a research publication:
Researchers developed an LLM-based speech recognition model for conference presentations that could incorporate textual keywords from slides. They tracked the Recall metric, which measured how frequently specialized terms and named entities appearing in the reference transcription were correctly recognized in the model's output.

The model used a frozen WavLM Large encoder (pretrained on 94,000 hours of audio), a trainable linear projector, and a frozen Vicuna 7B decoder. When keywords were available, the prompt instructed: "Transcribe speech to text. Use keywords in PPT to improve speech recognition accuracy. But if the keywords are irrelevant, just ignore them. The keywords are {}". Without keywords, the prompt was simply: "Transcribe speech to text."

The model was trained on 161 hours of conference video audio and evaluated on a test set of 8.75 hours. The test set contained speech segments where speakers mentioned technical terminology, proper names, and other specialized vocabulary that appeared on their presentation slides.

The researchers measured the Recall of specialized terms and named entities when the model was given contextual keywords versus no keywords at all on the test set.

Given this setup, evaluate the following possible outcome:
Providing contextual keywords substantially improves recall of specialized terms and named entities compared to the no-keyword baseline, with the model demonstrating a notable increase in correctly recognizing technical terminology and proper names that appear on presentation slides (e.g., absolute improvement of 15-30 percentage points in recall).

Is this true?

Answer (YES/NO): NO